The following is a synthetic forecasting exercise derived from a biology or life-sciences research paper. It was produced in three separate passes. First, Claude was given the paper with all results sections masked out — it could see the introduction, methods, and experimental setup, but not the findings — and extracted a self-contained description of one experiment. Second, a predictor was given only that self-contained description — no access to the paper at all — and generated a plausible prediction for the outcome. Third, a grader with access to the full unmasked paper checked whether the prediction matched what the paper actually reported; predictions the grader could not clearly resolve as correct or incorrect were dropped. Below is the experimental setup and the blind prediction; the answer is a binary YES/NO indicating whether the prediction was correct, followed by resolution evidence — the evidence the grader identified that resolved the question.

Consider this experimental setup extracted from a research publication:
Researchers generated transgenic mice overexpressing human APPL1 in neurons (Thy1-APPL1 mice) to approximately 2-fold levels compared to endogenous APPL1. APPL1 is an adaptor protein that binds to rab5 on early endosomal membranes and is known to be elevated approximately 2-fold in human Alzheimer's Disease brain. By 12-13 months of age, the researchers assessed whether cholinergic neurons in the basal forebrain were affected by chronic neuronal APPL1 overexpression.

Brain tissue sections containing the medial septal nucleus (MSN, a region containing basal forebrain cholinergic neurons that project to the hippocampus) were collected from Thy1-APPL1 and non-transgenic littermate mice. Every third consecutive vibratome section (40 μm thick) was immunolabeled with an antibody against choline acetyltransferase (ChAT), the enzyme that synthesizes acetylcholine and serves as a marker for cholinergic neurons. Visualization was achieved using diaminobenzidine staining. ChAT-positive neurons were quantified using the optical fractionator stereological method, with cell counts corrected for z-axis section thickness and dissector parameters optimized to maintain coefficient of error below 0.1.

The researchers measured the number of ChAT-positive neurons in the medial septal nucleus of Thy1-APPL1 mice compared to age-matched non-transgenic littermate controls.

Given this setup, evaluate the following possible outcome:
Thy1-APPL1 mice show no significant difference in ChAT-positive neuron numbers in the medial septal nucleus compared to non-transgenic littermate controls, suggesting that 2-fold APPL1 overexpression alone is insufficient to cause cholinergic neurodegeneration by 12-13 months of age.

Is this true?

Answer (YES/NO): NO